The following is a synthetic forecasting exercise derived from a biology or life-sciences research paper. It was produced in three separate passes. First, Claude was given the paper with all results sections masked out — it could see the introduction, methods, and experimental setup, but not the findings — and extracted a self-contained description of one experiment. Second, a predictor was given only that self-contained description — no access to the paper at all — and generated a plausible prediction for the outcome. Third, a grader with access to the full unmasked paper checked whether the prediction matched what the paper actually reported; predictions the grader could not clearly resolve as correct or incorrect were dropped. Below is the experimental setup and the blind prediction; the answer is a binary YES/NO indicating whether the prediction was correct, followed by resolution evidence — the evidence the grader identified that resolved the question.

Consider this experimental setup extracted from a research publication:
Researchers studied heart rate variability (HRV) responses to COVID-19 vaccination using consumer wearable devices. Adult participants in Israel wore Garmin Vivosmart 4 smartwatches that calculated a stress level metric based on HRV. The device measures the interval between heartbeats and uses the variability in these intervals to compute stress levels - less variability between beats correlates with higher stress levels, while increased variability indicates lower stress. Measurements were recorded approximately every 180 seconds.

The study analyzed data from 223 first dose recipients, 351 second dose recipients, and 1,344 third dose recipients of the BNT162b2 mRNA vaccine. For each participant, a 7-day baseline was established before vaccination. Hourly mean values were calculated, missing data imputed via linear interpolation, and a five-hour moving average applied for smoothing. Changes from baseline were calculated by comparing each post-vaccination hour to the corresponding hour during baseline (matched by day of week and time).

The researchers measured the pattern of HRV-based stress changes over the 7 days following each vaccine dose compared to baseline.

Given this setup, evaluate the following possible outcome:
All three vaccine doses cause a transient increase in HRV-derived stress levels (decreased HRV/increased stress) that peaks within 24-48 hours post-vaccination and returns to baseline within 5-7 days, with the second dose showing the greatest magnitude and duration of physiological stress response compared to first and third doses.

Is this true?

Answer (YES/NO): NO